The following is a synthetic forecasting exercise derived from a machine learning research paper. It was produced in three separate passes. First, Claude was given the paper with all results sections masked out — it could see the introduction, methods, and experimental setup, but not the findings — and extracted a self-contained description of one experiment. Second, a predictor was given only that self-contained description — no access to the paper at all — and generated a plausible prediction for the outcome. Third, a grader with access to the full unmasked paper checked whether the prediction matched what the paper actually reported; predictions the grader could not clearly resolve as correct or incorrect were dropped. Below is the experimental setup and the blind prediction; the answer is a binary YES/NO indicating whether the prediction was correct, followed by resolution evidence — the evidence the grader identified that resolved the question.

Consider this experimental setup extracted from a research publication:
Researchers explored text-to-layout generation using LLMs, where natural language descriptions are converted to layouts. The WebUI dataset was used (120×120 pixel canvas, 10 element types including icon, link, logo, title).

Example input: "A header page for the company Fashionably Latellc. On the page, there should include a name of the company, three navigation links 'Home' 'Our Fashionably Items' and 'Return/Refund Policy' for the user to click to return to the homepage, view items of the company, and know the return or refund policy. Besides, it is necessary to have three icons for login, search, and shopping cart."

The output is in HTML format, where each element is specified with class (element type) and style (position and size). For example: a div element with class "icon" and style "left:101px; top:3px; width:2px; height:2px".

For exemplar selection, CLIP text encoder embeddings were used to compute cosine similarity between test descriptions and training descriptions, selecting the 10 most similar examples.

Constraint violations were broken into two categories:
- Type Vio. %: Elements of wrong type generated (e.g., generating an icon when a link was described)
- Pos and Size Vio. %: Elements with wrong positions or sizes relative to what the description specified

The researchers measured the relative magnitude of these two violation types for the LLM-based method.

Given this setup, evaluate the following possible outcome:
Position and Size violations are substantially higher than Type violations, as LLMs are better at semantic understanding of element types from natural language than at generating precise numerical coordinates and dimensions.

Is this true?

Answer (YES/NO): YES